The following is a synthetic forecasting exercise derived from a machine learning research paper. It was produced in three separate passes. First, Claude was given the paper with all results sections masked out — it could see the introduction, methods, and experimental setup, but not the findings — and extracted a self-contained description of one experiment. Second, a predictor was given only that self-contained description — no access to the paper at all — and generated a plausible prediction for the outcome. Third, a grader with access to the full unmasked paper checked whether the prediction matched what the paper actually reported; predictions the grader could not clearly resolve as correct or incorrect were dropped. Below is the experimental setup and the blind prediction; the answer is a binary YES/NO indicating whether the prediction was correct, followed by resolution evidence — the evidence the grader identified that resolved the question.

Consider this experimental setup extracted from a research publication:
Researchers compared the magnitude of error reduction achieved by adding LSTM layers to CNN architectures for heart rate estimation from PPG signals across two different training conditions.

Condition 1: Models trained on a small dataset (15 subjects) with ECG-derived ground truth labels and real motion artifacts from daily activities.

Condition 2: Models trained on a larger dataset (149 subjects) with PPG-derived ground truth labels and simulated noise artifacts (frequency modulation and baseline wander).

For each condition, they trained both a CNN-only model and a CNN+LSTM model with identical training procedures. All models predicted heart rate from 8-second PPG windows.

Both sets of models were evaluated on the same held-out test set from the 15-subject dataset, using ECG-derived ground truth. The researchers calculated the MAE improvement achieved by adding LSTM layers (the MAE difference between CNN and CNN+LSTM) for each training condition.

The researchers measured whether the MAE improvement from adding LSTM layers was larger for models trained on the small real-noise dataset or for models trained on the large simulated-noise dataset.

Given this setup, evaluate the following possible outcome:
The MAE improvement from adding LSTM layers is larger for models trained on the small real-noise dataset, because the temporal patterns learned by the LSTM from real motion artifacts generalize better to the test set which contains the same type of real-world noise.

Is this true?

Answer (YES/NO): NO